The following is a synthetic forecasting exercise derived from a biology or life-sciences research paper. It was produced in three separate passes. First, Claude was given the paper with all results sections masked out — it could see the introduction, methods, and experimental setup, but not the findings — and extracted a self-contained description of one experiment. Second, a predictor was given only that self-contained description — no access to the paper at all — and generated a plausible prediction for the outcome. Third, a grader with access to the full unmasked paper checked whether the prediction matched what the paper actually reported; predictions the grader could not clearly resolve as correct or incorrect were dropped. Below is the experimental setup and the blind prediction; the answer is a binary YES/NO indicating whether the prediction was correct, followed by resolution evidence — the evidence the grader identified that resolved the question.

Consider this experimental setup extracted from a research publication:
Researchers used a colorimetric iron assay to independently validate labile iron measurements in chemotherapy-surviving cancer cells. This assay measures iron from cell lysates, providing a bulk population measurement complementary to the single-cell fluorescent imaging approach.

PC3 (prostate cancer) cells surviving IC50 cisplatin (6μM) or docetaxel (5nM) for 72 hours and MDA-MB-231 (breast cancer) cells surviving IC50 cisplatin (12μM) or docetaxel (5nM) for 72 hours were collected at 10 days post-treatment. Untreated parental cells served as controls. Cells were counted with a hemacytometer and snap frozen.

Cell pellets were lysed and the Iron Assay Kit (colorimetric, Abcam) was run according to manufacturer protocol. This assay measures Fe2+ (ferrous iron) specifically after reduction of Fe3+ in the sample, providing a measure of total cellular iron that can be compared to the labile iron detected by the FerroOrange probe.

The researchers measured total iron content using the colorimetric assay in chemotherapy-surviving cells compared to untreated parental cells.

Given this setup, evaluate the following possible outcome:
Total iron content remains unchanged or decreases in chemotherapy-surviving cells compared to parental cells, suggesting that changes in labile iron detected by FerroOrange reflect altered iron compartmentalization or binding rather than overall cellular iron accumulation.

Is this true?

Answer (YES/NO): NO